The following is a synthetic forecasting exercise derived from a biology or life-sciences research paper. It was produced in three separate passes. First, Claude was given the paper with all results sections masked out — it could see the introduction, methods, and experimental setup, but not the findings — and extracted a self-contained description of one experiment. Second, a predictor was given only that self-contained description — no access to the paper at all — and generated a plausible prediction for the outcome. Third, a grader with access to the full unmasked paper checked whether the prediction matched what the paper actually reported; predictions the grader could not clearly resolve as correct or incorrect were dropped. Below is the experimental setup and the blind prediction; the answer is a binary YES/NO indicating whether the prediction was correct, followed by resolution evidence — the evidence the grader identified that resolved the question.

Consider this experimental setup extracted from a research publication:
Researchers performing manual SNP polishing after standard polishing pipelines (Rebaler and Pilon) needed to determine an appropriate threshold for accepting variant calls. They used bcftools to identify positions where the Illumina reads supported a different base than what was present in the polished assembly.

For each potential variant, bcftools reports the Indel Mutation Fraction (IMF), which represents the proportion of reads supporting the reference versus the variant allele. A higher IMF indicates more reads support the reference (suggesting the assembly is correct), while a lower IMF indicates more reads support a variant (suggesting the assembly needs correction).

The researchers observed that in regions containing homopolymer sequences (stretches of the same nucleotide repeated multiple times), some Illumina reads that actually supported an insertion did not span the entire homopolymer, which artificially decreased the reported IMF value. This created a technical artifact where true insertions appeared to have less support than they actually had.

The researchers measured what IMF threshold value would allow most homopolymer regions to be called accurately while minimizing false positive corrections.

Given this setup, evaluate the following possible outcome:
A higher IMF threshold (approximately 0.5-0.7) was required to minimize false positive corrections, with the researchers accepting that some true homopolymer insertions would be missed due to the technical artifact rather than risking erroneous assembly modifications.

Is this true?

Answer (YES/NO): YES